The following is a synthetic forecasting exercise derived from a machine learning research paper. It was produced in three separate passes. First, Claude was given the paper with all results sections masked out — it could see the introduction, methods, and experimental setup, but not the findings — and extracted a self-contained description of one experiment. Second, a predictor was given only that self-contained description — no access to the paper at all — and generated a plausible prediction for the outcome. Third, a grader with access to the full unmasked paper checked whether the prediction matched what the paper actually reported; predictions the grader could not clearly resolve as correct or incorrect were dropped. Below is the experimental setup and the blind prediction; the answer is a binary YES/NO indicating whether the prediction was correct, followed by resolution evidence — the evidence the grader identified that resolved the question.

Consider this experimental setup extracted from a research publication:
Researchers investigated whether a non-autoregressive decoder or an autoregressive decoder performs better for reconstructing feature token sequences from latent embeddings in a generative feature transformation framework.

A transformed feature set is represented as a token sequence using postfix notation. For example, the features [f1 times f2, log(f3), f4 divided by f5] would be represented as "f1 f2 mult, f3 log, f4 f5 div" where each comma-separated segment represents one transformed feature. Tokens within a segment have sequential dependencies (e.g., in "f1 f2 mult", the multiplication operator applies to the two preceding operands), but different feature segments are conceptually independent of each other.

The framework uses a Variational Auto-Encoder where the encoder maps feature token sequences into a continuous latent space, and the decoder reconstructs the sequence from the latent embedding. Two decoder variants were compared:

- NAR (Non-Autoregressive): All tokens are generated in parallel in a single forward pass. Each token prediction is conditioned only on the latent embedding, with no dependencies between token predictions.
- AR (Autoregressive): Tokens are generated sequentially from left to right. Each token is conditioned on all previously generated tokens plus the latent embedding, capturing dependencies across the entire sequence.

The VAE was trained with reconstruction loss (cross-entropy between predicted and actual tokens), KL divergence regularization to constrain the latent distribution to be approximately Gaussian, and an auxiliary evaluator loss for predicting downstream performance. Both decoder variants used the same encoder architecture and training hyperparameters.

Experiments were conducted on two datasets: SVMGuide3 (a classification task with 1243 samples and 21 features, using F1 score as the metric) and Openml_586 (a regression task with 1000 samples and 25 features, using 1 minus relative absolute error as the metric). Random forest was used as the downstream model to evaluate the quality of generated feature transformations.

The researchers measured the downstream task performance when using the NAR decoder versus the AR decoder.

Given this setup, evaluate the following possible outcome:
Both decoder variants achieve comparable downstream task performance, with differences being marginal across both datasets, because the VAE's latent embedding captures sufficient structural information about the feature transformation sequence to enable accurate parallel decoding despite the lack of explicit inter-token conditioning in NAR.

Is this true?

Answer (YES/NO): YES